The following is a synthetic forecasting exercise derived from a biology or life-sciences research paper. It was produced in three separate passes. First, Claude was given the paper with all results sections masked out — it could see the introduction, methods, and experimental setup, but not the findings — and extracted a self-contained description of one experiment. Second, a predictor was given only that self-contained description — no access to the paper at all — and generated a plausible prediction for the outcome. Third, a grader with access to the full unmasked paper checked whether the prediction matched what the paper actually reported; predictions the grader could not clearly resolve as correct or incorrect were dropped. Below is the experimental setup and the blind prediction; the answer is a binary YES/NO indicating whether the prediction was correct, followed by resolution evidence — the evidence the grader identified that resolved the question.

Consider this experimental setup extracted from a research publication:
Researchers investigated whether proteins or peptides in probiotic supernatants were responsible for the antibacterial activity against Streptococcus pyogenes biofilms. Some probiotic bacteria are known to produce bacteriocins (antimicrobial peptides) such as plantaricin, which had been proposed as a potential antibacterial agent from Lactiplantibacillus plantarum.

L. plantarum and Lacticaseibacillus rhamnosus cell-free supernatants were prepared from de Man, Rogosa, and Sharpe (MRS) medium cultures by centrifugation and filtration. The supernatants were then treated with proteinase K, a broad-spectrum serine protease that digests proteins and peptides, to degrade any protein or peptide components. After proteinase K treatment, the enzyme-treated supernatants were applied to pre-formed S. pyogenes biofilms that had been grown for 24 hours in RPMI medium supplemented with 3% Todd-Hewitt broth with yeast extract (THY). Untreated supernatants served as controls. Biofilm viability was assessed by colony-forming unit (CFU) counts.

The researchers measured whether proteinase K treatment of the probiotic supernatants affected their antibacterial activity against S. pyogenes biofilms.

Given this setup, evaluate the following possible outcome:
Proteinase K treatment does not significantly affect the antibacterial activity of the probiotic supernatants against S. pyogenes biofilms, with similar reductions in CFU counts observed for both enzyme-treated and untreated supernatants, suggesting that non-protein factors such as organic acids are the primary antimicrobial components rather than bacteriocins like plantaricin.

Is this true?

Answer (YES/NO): NO